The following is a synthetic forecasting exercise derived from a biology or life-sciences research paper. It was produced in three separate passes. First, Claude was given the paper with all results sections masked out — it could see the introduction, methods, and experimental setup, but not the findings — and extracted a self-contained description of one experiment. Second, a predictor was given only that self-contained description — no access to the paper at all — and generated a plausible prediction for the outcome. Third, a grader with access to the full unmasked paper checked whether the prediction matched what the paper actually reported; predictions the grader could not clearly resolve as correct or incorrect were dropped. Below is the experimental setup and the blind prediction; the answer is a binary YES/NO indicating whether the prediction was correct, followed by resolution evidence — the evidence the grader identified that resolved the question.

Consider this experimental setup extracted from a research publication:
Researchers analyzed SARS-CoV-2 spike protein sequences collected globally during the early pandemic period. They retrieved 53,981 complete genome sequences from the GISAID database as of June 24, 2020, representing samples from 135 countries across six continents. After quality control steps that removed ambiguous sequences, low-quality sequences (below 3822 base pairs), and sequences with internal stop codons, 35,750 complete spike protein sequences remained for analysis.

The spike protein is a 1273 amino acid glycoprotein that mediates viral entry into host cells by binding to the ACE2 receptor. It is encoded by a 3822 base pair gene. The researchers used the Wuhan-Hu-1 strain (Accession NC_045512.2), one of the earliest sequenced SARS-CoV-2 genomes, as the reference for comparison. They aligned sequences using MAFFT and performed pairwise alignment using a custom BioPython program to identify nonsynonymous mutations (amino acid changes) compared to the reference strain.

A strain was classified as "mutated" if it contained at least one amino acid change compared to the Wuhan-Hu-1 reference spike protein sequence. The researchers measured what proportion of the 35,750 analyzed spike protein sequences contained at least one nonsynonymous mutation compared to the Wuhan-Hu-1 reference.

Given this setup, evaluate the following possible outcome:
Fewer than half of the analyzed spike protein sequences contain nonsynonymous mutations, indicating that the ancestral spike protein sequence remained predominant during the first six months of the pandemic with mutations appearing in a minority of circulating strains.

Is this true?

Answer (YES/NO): NO